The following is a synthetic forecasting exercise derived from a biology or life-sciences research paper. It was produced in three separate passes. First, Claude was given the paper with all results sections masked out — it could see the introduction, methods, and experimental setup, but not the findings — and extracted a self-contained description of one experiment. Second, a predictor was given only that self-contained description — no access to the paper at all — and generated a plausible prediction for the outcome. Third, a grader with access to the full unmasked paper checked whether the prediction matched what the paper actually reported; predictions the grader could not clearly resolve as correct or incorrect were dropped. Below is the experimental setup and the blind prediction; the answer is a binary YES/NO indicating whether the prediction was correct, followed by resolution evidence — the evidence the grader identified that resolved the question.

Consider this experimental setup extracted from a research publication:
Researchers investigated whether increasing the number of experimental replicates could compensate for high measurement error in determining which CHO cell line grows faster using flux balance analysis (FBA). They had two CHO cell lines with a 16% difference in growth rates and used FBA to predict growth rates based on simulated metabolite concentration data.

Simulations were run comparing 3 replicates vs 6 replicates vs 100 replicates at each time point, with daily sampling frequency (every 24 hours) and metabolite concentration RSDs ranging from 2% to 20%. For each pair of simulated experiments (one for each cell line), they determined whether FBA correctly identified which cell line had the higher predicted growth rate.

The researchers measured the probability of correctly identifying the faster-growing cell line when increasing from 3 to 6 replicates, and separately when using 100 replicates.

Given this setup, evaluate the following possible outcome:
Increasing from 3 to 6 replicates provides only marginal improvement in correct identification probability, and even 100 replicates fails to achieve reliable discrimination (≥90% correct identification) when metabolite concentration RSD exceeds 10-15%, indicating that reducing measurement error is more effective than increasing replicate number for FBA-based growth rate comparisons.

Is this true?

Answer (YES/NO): YES